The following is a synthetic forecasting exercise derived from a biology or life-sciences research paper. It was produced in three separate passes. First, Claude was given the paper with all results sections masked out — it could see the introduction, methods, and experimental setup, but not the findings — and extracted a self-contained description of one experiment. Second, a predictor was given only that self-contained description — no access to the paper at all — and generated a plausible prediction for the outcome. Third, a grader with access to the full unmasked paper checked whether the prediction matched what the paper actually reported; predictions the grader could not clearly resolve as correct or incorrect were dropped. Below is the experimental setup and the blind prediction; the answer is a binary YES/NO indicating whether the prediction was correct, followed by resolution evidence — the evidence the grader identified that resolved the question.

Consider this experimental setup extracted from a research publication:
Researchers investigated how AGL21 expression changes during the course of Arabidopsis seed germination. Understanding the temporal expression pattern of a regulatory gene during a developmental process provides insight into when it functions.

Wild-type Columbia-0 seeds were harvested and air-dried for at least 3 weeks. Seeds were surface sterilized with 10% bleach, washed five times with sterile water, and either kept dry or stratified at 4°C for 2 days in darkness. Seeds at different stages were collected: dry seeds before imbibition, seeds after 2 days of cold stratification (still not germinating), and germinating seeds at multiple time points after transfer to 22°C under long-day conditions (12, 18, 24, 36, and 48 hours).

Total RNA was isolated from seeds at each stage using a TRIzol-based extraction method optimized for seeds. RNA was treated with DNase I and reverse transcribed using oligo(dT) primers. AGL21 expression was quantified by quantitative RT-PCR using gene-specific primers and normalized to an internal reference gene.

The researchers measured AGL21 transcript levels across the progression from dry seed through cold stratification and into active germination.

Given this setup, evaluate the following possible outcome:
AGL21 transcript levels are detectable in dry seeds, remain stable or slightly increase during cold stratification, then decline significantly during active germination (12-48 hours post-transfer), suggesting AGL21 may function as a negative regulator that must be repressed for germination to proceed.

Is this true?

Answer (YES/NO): NO